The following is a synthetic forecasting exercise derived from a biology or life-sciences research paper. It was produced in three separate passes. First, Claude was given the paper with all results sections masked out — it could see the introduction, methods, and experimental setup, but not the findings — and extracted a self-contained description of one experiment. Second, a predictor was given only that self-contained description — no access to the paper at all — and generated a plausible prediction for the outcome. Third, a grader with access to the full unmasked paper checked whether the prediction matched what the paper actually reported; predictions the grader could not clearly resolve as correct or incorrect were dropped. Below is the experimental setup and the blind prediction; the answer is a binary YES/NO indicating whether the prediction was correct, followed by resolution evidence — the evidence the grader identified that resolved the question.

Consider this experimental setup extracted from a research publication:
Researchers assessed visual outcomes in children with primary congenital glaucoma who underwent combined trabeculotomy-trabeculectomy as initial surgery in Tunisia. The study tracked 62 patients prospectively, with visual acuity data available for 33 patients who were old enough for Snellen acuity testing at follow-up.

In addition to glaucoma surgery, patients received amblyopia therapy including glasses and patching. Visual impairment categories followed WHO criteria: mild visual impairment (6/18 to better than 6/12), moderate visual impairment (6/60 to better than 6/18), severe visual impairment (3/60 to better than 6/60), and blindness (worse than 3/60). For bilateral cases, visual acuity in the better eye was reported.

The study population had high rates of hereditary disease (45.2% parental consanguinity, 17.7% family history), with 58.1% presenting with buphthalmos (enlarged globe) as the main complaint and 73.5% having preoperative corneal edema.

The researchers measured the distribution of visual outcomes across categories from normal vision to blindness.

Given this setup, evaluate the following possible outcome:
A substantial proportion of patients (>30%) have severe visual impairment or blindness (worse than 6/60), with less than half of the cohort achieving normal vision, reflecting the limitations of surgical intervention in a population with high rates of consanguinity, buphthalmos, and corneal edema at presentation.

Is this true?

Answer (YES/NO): YES